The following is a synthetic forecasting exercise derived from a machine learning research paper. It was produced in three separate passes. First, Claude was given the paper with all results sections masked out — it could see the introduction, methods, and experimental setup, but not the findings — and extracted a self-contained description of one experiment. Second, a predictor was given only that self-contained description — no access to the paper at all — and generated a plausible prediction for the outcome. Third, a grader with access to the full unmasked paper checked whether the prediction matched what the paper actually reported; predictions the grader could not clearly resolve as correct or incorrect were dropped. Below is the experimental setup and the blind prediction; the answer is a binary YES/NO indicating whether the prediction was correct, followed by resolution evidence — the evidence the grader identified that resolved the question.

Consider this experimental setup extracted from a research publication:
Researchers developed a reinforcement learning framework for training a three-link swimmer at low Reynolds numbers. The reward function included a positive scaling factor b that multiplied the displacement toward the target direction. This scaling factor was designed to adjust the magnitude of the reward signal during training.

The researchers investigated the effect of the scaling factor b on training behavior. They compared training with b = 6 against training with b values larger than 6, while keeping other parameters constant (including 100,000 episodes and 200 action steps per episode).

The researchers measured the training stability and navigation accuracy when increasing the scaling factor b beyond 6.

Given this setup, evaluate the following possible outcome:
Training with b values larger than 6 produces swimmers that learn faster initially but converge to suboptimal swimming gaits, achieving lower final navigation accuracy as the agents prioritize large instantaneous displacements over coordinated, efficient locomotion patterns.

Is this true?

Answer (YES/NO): NO